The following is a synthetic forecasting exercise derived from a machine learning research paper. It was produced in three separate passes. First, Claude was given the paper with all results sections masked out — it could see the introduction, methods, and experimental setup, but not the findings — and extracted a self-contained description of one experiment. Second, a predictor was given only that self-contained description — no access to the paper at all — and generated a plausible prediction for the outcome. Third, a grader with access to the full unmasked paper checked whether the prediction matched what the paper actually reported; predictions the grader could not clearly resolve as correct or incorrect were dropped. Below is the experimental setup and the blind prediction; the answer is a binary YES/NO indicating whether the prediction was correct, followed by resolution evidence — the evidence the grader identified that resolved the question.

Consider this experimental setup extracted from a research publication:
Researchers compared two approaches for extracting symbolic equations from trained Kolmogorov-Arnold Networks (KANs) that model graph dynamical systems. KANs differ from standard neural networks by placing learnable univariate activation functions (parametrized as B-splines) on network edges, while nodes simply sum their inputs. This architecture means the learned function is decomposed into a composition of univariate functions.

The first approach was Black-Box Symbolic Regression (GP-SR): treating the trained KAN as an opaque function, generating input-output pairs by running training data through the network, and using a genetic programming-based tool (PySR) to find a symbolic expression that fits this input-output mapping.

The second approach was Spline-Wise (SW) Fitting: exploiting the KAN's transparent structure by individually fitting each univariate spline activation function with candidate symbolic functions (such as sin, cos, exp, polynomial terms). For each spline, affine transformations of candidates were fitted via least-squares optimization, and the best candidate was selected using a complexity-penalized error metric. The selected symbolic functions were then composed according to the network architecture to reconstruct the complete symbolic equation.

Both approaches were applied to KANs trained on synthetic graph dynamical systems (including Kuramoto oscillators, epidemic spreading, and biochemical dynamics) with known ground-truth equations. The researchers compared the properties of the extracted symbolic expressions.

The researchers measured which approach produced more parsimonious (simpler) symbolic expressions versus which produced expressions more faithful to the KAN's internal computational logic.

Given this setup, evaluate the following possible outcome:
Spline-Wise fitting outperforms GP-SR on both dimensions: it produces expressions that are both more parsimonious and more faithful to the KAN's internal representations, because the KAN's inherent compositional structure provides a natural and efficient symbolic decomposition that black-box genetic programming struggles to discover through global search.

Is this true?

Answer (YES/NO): NO